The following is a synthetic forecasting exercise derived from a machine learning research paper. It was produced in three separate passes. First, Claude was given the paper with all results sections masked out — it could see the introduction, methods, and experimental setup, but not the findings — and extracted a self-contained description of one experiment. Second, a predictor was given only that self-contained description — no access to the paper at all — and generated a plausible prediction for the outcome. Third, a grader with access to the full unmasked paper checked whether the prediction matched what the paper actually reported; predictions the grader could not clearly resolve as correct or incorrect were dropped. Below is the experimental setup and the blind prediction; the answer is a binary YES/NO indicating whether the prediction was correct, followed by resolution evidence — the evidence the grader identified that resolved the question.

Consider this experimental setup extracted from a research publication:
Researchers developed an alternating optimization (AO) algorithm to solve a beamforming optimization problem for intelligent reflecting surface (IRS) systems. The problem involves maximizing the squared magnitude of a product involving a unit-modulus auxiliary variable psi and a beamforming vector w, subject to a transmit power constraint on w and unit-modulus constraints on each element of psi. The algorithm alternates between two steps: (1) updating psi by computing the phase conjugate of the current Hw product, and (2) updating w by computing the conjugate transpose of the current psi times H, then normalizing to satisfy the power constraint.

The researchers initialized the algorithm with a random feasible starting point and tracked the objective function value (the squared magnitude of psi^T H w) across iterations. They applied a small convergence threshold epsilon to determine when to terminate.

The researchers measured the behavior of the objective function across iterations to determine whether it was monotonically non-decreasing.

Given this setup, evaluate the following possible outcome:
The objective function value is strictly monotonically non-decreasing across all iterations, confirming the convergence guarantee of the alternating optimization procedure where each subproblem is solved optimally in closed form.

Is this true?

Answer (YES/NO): YES